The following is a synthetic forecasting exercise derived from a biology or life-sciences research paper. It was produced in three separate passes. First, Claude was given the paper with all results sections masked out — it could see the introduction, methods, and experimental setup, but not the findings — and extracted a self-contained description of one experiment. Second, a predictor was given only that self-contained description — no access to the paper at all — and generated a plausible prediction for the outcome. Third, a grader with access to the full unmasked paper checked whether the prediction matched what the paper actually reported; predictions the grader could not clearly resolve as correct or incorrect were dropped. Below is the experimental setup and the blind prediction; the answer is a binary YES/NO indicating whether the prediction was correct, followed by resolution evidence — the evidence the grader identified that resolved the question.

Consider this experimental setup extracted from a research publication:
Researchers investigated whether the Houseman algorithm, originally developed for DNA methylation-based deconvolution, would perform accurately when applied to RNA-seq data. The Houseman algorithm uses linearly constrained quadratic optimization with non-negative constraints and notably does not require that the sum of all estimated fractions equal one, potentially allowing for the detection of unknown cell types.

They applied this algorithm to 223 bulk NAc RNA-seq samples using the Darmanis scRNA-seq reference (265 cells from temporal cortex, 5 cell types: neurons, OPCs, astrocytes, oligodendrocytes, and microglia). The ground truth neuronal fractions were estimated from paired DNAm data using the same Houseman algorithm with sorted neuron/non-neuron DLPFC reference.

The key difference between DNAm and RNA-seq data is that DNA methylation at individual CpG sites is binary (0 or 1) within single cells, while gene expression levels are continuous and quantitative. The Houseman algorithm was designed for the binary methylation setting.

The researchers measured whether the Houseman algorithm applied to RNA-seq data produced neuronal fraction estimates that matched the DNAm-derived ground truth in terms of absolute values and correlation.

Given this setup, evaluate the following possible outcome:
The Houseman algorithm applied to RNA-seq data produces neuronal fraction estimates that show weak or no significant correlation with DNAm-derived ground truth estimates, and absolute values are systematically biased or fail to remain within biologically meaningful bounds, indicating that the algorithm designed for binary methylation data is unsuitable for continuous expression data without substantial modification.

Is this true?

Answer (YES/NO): NO